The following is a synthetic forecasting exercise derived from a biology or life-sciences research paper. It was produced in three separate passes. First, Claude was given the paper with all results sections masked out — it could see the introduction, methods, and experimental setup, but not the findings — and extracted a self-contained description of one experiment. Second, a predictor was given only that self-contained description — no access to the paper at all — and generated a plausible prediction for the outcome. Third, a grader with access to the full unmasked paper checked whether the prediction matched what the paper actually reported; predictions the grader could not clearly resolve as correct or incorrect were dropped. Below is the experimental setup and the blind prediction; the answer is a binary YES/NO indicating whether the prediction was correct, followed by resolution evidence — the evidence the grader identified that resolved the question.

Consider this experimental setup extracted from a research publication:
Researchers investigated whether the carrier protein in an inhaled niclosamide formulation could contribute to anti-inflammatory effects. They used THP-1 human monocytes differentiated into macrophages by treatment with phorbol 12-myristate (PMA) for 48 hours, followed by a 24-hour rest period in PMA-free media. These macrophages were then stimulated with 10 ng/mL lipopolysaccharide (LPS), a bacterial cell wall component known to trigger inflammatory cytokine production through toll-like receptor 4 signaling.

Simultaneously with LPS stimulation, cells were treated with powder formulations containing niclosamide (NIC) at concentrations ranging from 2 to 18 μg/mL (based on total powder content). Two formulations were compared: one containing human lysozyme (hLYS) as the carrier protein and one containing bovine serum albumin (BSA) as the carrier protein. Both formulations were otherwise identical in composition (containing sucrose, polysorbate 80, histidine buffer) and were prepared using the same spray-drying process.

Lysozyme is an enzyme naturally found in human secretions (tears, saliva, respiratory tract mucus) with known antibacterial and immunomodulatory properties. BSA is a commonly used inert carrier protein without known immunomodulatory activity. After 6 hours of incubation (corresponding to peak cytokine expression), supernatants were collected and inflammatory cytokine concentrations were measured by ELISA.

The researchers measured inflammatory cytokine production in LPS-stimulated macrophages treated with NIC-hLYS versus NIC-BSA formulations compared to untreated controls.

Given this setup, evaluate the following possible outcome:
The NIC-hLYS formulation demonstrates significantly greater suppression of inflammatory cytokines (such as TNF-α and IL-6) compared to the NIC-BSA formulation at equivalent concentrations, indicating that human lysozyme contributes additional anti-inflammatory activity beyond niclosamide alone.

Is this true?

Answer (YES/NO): NO